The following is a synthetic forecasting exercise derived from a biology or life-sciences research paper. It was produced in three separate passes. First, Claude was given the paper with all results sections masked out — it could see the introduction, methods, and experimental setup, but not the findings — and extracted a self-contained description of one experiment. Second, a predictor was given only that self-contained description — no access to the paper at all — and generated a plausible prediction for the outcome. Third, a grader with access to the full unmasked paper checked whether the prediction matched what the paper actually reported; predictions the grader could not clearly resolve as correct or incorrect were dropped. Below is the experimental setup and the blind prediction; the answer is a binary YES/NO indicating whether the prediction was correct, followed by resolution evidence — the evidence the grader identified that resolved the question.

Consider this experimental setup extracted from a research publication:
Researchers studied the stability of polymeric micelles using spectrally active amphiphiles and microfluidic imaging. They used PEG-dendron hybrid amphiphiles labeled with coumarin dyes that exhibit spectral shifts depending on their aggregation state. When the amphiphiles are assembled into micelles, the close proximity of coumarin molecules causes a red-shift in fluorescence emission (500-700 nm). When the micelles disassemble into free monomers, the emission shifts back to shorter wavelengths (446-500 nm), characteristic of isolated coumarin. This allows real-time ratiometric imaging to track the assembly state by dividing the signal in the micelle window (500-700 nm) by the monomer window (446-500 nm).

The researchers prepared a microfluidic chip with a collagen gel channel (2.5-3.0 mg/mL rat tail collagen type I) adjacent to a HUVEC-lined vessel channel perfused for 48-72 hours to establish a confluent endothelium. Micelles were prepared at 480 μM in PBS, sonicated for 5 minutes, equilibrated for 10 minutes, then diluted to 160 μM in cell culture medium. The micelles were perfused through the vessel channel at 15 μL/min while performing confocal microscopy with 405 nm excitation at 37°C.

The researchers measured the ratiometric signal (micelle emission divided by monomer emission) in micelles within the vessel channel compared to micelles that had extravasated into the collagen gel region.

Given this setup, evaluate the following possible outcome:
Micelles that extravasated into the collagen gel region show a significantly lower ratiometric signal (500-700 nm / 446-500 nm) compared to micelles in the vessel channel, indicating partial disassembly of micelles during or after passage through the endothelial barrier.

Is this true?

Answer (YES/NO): YES